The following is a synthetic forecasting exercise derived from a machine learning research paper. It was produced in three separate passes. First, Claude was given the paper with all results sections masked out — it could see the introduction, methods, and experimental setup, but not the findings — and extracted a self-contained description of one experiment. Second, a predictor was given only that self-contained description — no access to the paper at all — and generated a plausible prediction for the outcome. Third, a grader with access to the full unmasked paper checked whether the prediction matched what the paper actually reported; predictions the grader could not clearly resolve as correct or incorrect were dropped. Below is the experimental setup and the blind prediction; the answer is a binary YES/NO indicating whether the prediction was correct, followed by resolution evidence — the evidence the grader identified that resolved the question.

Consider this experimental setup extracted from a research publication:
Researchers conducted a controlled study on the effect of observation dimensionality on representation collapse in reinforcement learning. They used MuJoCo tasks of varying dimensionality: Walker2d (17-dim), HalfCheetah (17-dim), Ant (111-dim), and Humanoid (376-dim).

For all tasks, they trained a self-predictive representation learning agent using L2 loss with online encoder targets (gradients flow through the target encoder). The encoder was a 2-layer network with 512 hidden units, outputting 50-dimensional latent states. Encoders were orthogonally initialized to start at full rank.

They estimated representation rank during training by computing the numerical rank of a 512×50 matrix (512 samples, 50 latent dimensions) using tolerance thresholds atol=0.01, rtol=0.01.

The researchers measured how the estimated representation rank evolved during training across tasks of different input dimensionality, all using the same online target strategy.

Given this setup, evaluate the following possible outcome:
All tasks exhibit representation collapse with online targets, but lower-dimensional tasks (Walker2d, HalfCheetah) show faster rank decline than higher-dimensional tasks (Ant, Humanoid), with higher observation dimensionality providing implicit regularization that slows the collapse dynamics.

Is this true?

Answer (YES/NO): NO